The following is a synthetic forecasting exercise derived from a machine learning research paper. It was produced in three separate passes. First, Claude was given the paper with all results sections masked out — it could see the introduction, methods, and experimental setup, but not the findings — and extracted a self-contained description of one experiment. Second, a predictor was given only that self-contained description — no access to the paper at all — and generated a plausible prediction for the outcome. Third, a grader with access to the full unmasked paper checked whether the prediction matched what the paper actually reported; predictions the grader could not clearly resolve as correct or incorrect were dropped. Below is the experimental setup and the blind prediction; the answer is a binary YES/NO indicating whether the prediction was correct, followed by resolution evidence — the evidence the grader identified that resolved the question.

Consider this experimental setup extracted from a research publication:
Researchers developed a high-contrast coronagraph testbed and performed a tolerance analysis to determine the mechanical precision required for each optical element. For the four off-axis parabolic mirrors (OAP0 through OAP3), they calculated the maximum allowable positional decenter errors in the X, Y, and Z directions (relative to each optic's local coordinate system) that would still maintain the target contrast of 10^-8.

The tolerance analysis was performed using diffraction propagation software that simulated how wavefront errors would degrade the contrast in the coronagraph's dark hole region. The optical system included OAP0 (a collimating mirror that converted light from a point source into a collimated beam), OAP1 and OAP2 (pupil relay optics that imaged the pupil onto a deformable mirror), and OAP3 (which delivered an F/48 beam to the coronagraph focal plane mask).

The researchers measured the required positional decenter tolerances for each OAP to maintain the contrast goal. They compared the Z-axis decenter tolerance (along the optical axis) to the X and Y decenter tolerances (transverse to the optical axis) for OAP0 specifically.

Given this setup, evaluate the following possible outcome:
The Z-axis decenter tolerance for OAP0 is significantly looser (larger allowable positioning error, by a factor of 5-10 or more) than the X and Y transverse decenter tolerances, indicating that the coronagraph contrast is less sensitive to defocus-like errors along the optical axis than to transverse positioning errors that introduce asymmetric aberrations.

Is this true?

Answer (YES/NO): NO